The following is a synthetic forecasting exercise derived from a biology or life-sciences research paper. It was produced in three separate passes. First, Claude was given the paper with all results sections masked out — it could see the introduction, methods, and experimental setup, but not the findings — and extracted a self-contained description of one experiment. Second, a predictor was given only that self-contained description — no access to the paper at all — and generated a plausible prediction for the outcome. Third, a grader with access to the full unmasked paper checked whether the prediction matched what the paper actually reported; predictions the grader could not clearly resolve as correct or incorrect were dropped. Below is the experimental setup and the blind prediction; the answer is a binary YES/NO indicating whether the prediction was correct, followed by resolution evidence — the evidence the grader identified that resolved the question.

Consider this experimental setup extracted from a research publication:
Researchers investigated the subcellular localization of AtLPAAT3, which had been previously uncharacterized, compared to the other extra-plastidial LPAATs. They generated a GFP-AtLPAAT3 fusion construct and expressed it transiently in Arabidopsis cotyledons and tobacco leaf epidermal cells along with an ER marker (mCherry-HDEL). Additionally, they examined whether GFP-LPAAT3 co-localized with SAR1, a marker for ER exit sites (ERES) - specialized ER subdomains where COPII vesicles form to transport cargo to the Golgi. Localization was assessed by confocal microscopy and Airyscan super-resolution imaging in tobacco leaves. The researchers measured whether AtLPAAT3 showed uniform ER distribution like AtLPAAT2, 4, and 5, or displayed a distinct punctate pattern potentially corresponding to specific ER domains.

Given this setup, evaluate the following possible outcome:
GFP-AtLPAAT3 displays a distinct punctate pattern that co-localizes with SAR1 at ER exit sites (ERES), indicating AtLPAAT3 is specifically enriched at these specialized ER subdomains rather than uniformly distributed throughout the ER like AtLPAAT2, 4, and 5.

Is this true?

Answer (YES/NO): YES